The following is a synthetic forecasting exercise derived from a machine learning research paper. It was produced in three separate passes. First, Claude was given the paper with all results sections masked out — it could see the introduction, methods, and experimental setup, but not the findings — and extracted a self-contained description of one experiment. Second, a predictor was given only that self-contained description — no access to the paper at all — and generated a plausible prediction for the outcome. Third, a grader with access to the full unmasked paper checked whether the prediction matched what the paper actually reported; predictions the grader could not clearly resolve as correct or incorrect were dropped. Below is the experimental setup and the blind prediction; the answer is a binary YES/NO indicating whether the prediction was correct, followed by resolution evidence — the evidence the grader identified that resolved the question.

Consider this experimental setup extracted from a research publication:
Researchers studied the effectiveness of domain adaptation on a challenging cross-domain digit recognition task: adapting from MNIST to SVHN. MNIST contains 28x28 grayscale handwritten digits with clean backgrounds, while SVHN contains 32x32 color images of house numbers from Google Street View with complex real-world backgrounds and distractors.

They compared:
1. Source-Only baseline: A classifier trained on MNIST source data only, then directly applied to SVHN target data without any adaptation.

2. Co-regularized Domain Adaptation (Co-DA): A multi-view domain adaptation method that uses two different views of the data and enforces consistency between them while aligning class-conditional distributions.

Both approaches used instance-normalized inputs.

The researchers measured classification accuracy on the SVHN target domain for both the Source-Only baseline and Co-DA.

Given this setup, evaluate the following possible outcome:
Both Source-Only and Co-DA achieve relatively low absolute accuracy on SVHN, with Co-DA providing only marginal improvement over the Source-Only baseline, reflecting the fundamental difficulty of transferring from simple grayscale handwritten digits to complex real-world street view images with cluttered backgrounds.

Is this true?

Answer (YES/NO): NO